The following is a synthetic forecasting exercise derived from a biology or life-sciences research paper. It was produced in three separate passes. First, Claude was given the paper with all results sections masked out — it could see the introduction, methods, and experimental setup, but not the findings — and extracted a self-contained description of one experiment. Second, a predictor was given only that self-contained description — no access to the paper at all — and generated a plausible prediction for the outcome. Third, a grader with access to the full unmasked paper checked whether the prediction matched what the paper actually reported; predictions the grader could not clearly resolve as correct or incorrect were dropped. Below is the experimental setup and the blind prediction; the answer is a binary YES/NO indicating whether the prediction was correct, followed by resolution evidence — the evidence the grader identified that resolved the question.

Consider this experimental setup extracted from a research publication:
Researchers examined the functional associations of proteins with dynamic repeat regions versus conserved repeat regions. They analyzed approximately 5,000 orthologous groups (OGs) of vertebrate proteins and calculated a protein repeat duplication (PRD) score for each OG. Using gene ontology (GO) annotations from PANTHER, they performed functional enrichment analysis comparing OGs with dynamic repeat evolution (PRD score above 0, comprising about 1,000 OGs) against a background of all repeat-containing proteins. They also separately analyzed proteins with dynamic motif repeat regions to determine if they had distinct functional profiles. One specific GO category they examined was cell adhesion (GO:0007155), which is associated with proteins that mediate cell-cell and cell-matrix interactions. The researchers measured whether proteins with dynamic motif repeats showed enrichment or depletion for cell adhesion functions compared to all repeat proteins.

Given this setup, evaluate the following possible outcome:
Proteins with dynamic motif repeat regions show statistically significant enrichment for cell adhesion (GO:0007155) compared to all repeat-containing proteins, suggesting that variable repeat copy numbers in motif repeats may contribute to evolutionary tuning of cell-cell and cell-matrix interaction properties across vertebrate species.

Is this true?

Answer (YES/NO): NO